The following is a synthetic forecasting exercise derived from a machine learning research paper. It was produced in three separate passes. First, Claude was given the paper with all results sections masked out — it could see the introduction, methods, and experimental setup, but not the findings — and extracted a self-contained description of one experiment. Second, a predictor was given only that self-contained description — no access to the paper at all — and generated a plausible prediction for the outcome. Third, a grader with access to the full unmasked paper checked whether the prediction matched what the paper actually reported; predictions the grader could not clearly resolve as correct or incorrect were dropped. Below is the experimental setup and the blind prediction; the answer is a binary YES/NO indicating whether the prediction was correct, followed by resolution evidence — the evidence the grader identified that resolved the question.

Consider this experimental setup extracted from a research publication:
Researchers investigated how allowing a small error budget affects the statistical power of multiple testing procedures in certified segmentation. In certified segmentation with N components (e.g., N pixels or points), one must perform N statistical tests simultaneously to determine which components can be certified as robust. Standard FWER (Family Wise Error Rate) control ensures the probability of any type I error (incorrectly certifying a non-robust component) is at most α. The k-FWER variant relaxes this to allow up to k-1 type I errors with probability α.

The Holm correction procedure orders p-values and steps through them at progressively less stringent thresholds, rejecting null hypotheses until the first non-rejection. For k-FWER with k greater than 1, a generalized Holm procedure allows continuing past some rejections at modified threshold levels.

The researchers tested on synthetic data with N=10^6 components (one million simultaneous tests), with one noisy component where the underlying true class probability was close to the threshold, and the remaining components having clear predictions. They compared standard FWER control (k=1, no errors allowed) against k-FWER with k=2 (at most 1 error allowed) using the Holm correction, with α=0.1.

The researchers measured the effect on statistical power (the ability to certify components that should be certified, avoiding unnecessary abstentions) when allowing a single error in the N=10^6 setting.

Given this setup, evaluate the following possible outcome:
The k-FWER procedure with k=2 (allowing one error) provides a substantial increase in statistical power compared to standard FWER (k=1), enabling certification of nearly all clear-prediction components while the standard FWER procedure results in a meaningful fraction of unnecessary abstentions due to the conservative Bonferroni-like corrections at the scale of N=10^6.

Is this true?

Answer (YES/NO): YES